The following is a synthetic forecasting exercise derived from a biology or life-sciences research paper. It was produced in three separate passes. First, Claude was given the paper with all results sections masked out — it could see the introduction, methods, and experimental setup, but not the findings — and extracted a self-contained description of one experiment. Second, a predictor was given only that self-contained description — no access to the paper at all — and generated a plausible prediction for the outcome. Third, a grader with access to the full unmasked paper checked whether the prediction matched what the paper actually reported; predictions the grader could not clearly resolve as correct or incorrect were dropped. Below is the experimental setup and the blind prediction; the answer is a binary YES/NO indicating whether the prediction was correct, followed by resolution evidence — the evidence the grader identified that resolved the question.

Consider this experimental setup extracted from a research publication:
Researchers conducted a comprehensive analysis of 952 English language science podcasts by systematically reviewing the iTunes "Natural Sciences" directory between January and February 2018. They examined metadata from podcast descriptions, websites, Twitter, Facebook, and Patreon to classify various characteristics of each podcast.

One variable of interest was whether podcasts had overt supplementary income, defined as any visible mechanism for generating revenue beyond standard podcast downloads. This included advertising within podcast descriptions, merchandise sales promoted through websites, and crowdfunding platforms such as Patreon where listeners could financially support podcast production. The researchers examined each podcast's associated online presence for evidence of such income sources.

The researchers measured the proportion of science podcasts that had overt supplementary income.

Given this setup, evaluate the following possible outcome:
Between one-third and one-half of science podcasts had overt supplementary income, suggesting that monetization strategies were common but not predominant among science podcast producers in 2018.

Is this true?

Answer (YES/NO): NO